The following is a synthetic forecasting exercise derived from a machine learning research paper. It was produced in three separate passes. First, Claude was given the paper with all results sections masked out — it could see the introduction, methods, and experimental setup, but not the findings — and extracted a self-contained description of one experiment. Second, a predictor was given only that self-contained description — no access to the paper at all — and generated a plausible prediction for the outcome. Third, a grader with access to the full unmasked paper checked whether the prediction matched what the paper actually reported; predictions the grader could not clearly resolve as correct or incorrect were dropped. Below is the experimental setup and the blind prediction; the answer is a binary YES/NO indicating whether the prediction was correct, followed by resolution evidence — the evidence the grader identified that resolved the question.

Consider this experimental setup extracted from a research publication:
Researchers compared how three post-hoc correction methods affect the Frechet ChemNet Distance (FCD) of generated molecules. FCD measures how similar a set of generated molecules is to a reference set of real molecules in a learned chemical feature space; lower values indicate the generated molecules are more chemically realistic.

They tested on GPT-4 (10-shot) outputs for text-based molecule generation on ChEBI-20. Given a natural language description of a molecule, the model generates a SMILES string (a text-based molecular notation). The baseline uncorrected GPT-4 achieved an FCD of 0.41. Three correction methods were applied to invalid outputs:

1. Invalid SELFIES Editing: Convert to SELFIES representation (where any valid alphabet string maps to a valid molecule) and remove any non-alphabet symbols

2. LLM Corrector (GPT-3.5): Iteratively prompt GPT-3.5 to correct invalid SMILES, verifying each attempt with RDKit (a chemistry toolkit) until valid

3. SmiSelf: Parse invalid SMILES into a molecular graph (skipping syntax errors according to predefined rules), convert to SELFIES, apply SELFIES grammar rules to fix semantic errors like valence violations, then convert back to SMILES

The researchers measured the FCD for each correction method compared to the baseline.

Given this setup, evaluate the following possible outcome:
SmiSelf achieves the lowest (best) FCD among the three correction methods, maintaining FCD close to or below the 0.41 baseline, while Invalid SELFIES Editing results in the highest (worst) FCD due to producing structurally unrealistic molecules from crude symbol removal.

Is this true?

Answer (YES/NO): YES